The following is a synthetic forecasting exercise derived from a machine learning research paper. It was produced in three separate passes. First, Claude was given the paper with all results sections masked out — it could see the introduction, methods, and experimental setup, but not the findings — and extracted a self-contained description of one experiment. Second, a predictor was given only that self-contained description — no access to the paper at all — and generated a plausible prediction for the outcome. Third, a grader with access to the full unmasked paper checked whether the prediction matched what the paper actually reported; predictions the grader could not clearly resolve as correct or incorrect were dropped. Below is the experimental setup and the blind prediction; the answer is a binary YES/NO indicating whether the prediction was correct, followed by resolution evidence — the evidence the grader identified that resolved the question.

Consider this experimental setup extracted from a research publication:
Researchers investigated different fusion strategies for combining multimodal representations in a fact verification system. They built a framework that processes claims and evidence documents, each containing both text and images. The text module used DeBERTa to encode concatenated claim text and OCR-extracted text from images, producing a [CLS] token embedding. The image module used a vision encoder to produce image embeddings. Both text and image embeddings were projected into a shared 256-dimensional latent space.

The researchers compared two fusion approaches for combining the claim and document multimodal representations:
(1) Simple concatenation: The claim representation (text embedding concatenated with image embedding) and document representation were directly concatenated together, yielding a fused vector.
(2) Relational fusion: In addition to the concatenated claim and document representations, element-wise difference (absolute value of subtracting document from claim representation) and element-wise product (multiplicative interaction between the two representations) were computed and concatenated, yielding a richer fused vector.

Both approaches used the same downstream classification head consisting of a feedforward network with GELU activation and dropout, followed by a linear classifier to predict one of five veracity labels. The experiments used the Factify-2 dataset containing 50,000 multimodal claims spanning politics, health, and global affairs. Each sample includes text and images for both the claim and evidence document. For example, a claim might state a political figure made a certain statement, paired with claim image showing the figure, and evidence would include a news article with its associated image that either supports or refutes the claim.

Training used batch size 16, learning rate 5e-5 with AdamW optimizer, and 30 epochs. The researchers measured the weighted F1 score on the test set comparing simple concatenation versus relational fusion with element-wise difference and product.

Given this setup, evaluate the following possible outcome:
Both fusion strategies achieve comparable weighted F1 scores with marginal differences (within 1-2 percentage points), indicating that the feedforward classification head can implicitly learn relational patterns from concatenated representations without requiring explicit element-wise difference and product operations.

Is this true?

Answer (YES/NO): NO